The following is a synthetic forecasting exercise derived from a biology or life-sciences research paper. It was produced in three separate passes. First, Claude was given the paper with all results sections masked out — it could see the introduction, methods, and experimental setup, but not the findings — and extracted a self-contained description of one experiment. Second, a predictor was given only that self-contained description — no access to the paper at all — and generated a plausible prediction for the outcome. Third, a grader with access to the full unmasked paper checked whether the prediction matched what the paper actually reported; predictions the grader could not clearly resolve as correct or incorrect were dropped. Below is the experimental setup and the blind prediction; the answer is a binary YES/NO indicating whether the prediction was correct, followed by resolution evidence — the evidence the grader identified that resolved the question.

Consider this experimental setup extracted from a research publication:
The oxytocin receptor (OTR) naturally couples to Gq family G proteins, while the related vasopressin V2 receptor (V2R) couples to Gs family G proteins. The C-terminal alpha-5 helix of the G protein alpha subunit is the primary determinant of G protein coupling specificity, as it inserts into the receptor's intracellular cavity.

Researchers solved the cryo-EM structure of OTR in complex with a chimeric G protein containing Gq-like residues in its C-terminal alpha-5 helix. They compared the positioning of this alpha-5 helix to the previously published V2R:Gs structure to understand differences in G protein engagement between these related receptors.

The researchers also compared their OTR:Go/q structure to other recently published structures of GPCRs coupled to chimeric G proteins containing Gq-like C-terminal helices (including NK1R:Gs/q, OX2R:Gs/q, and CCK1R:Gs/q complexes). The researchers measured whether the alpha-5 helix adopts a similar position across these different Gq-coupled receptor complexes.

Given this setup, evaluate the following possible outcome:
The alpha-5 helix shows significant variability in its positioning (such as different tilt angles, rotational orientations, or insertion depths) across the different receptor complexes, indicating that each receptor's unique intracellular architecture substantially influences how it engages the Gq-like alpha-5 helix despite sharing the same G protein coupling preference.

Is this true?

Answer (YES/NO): YES